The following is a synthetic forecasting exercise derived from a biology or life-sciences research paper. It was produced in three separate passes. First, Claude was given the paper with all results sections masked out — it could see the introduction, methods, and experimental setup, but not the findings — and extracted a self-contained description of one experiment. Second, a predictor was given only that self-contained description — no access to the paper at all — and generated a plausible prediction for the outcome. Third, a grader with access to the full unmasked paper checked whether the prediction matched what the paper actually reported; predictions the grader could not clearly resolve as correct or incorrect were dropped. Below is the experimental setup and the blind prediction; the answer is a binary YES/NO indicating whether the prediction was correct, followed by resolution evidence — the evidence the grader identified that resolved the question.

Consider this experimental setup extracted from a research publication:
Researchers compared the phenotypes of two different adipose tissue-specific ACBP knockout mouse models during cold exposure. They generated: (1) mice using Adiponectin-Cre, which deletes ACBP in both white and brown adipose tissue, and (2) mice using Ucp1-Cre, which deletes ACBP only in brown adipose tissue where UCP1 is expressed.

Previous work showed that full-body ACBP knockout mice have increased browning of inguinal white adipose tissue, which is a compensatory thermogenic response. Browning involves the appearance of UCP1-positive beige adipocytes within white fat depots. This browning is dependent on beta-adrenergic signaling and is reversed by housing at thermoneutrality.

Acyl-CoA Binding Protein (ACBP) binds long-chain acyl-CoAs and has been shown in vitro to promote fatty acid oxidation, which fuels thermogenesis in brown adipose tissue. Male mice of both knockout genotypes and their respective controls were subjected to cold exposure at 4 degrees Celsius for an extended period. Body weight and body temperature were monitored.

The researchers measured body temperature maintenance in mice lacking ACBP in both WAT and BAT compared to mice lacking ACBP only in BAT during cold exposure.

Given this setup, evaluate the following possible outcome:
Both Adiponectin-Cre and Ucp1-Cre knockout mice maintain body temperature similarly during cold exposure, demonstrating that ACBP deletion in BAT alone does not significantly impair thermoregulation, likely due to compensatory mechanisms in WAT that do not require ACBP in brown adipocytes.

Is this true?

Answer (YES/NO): NO